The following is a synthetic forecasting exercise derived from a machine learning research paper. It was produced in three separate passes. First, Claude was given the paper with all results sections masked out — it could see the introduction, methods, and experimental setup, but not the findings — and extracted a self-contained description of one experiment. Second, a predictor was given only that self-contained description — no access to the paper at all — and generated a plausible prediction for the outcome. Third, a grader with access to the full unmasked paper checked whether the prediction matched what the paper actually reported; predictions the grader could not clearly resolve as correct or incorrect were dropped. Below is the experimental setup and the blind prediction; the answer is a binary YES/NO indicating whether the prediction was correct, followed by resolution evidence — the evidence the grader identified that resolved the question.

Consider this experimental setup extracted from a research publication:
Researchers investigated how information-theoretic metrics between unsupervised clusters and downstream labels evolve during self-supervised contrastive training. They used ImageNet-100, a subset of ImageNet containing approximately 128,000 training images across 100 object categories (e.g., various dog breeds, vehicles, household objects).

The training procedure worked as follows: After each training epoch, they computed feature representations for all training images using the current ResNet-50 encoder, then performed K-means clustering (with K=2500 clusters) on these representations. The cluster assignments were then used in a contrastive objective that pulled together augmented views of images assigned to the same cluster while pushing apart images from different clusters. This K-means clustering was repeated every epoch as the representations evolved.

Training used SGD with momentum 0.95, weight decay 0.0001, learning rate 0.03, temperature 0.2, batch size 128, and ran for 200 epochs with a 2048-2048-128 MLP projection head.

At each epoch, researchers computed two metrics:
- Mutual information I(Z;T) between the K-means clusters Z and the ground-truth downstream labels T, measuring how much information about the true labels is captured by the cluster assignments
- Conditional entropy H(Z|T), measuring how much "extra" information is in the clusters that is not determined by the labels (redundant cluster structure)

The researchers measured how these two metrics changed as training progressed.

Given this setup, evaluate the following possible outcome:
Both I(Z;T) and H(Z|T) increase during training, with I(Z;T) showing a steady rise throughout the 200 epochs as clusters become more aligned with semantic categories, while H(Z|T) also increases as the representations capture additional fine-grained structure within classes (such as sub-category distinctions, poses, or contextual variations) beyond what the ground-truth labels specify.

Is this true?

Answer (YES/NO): NO